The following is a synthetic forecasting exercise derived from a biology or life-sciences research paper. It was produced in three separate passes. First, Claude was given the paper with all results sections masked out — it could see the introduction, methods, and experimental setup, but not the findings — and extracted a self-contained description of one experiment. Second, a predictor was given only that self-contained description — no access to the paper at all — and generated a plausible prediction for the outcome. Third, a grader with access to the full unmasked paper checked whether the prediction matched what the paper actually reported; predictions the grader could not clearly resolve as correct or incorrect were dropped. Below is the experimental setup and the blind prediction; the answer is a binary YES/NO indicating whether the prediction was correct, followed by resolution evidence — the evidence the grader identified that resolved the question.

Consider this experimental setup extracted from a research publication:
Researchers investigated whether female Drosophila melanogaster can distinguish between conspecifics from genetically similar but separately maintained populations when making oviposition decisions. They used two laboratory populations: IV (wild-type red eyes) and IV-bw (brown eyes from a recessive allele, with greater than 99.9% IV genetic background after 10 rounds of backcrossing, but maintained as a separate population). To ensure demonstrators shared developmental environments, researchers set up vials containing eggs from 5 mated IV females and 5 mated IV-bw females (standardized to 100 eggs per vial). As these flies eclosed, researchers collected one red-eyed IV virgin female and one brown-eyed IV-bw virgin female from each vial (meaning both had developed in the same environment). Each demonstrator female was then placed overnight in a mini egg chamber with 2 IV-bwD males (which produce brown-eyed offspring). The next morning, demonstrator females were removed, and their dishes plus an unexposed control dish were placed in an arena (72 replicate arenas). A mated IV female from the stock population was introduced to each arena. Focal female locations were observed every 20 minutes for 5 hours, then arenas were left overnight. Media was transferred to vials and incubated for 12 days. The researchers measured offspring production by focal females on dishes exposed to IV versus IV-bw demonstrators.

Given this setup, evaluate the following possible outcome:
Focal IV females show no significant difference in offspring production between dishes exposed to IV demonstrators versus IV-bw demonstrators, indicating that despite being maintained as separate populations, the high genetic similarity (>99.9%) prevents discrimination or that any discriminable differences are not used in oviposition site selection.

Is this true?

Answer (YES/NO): NO